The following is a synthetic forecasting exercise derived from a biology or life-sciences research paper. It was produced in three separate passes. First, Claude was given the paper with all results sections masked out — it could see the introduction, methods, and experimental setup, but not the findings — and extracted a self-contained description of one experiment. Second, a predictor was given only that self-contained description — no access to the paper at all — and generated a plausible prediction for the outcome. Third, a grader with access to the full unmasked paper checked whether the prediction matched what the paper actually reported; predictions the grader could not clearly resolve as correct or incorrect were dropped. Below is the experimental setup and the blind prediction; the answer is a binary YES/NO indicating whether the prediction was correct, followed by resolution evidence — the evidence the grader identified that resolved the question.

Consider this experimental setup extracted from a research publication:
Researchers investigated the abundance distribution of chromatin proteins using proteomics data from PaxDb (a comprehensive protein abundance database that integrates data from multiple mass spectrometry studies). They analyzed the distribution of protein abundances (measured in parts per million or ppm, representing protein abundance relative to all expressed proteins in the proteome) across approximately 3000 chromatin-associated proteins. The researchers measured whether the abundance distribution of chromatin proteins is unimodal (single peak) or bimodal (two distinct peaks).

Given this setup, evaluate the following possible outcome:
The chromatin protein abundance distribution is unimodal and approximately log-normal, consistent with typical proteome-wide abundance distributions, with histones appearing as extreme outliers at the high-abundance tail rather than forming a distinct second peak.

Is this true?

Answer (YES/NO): NO